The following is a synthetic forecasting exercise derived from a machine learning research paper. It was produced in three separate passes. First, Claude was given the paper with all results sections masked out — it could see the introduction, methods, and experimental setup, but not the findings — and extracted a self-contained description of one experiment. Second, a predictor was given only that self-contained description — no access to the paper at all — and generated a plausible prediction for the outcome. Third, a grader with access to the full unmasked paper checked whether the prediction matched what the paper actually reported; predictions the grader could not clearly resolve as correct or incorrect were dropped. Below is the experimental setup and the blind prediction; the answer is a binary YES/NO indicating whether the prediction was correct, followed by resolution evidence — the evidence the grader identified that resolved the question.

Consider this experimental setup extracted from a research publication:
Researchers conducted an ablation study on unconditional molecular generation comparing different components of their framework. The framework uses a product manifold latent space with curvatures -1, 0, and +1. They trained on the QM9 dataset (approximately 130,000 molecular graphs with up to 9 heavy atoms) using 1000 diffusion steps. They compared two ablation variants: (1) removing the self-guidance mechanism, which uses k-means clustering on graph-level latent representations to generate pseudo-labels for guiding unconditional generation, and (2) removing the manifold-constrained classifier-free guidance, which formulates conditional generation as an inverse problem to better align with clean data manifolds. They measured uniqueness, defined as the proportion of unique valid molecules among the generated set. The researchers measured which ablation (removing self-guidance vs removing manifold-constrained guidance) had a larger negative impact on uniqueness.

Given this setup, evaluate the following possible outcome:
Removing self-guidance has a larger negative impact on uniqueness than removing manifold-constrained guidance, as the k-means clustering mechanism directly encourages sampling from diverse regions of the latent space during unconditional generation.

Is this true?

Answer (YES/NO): NO